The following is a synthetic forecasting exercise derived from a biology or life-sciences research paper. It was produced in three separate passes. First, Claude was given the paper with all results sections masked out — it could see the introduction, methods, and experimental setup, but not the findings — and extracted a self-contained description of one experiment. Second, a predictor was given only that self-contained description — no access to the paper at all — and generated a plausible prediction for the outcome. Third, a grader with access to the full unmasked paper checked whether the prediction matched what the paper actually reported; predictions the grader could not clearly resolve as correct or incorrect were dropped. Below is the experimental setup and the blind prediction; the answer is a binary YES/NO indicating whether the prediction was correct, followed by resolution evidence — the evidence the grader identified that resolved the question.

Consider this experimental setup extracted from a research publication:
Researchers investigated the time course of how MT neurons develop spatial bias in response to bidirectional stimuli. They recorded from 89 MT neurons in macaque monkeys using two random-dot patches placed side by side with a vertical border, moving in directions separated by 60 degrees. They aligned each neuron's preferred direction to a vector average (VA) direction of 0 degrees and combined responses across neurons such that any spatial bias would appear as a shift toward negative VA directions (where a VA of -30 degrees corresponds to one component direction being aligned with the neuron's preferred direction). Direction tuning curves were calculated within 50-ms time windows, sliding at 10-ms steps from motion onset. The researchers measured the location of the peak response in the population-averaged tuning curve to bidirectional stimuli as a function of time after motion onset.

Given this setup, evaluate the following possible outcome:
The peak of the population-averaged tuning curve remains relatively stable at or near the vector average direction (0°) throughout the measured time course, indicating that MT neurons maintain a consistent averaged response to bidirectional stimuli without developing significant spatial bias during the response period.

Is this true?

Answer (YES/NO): NO